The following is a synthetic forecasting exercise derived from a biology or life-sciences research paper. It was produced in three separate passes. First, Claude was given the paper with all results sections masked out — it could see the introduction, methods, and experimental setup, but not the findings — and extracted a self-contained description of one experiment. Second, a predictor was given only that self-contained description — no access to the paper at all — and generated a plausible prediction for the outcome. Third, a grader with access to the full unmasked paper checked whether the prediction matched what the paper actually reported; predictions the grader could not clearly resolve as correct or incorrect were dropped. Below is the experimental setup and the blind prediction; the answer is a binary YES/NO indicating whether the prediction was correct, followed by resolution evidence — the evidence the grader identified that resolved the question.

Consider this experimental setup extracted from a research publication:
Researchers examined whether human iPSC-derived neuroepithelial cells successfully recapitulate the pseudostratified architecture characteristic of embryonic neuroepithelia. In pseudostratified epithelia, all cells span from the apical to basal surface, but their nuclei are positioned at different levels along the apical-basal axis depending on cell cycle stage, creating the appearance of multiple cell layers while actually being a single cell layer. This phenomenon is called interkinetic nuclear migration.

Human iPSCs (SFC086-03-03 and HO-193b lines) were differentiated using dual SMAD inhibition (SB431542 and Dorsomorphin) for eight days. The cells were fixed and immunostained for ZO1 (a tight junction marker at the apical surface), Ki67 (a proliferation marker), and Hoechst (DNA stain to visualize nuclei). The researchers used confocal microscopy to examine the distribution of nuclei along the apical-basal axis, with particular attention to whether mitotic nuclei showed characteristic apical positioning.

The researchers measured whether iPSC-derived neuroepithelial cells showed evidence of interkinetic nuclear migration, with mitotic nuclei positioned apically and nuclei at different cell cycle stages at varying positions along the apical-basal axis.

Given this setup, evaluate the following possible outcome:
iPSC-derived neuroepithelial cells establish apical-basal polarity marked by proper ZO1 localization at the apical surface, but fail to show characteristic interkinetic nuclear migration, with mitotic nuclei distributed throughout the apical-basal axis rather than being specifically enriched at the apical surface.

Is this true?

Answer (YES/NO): NO